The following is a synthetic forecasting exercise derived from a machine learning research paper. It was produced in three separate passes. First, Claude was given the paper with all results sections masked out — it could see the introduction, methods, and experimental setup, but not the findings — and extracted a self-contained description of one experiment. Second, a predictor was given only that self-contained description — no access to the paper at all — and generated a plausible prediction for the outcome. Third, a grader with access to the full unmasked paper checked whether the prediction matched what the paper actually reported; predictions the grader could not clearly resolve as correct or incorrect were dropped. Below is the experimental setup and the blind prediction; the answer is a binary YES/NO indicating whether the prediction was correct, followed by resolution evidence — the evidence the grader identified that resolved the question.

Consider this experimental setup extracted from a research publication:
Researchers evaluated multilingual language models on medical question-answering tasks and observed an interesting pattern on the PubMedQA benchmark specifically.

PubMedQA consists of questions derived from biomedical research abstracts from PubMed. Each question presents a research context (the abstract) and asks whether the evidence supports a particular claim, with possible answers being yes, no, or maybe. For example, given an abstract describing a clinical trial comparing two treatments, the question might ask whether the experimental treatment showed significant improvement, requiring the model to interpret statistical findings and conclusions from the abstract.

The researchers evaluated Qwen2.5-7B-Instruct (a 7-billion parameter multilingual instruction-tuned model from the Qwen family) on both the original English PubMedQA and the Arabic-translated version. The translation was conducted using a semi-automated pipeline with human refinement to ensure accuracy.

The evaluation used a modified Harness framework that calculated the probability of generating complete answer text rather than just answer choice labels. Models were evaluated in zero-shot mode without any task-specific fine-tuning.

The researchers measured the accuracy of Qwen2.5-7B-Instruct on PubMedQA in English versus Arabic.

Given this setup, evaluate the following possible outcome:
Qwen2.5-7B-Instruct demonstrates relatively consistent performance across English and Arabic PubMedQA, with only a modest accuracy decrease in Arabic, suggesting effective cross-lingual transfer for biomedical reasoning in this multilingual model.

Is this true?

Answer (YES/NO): NO